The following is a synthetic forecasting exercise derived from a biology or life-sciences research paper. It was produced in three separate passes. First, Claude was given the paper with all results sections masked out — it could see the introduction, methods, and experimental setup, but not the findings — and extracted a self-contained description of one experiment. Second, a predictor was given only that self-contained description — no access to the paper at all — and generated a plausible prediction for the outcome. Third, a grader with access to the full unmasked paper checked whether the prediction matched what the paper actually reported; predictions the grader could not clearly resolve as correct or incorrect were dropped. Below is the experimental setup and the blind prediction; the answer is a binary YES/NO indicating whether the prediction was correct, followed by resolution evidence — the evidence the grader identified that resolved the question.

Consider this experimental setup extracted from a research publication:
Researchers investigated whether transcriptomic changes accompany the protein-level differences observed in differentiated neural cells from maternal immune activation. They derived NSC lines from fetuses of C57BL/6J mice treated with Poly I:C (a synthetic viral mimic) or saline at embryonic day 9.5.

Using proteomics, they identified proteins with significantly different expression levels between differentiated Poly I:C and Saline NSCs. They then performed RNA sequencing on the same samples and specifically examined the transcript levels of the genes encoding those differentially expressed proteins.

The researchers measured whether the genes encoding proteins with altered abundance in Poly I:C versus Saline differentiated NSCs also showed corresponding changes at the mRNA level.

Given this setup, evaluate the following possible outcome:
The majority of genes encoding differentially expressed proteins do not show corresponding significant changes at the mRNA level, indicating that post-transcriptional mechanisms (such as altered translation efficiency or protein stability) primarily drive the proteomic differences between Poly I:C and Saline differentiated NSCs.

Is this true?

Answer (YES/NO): YES